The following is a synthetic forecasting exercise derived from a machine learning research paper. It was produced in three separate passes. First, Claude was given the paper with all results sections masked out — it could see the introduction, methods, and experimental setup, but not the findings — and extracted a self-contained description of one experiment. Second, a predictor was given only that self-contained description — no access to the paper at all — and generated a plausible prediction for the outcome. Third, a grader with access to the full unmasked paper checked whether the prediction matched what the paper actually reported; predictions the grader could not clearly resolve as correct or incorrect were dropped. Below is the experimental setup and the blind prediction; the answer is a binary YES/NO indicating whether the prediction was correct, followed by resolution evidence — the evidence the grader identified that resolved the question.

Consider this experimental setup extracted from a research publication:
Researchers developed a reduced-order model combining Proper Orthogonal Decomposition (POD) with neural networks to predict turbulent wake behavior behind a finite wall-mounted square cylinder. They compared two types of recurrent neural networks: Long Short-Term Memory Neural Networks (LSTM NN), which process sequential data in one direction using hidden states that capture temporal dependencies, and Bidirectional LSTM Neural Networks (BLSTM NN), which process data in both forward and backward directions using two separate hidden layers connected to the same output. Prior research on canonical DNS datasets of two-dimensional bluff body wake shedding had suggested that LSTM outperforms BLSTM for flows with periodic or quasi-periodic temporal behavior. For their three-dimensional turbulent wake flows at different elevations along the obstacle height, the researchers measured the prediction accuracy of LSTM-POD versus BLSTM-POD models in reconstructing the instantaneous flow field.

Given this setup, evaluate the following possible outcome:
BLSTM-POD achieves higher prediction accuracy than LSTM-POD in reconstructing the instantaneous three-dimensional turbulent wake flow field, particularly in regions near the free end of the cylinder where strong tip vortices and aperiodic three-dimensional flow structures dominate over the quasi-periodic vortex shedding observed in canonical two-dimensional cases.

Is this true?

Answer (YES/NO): NO